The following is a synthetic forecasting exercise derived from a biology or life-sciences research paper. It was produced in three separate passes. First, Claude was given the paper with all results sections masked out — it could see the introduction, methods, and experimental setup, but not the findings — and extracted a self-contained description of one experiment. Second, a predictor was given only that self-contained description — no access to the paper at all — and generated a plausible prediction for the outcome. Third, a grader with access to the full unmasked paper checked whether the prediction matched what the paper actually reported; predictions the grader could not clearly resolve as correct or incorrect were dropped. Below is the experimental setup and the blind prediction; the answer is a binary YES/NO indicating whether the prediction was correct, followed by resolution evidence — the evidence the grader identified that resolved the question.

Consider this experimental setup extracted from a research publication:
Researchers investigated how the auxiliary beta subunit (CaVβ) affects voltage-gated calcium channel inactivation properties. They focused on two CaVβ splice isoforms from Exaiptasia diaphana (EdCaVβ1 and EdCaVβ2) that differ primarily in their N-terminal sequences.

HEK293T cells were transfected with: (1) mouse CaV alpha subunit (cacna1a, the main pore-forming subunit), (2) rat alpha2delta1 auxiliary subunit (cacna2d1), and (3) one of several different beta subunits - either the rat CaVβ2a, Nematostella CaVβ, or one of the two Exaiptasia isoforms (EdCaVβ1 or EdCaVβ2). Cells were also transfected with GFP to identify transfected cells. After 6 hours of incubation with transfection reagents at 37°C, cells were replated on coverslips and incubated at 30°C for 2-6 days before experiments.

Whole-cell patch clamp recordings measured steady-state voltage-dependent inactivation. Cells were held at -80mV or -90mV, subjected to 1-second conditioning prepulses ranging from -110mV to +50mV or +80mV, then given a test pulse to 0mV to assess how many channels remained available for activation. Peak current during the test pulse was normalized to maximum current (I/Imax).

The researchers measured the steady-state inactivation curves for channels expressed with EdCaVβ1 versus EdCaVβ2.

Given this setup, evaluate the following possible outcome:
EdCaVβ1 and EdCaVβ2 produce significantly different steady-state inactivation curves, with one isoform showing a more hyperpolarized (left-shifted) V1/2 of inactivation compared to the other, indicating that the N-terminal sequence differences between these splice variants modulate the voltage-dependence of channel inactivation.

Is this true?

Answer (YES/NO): YES